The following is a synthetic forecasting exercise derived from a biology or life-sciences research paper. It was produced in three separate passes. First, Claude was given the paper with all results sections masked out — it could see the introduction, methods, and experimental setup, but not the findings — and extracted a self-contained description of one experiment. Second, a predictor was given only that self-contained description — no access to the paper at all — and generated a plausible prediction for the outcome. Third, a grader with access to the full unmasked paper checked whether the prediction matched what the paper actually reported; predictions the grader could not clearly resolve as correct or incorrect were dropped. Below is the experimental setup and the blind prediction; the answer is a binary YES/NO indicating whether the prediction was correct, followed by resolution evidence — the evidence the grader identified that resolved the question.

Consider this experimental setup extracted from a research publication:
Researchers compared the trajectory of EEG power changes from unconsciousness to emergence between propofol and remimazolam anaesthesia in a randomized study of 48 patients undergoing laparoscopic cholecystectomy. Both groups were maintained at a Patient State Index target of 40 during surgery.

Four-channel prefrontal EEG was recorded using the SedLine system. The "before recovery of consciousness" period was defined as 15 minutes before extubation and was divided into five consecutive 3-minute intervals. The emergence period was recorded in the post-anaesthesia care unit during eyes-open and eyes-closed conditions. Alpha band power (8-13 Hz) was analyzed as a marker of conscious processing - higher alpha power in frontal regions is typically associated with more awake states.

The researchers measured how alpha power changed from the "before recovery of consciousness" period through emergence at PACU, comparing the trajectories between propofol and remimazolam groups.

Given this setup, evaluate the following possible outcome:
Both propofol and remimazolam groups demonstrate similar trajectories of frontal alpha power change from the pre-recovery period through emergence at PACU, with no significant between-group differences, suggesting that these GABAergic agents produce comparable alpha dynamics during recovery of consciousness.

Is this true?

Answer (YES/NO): NO